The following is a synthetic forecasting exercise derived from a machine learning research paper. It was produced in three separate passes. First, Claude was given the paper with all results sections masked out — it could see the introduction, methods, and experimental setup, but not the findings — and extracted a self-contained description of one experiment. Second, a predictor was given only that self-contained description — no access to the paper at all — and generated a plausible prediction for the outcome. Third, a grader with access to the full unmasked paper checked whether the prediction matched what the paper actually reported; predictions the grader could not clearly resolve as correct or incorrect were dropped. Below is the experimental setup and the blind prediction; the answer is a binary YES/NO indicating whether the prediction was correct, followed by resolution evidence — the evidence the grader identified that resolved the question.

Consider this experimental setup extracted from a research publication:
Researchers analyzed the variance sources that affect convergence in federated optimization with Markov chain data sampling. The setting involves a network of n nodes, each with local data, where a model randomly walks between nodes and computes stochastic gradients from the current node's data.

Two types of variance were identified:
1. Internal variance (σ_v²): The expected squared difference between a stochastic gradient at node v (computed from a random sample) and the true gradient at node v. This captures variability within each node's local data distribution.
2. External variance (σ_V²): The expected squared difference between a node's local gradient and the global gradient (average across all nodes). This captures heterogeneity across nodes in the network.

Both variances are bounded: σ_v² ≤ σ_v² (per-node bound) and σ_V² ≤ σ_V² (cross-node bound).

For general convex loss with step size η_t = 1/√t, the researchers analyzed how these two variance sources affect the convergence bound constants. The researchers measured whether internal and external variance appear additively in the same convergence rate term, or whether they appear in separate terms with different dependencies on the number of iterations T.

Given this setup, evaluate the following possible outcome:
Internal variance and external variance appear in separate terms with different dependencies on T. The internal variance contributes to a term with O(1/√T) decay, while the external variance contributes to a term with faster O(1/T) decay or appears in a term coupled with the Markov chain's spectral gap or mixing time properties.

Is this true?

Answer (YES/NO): NO